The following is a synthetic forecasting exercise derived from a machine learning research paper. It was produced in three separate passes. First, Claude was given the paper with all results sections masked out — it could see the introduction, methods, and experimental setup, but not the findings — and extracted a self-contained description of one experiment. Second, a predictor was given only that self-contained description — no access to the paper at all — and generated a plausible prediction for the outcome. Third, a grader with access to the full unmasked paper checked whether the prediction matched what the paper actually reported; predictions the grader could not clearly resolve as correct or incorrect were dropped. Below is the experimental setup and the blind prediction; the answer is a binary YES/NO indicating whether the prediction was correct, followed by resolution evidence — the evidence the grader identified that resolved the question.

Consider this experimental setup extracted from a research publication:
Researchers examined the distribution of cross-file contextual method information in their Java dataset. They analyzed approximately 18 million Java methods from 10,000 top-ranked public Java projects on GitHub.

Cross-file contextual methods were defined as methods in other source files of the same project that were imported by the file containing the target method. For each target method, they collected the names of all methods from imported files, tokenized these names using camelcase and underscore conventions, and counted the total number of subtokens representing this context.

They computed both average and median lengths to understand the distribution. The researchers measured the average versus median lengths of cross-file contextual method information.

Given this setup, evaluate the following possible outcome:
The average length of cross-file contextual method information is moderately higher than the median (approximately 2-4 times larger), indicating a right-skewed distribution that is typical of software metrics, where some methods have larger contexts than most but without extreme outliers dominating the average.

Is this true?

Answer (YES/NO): YES